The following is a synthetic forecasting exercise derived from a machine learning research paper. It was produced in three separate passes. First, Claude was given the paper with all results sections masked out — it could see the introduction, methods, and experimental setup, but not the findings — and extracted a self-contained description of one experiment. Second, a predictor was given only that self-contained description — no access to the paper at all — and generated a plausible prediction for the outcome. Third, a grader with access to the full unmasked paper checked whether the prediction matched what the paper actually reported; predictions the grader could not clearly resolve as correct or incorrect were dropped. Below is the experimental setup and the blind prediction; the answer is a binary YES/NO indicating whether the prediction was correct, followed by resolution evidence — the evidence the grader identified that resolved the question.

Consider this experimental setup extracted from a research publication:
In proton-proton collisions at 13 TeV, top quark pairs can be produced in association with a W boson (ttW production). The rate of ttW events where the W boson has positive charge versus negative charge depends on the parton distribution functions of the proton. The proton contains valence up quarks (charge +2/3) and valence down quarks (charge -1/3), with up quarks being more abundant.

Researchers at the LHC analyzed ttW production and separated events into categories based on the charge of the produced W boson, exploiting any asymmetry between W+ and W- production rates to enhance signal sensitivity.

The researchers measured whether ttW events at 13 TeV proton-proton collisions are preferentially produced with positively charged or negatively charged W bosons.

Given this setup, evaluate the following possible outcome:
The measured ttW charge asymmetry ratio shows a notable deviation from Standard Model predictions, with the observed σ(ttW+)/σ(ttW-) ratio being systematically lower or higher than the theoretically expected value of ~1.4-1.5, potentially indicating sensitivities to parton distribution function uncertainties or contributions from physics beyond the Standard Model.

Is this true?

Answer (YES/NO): NO